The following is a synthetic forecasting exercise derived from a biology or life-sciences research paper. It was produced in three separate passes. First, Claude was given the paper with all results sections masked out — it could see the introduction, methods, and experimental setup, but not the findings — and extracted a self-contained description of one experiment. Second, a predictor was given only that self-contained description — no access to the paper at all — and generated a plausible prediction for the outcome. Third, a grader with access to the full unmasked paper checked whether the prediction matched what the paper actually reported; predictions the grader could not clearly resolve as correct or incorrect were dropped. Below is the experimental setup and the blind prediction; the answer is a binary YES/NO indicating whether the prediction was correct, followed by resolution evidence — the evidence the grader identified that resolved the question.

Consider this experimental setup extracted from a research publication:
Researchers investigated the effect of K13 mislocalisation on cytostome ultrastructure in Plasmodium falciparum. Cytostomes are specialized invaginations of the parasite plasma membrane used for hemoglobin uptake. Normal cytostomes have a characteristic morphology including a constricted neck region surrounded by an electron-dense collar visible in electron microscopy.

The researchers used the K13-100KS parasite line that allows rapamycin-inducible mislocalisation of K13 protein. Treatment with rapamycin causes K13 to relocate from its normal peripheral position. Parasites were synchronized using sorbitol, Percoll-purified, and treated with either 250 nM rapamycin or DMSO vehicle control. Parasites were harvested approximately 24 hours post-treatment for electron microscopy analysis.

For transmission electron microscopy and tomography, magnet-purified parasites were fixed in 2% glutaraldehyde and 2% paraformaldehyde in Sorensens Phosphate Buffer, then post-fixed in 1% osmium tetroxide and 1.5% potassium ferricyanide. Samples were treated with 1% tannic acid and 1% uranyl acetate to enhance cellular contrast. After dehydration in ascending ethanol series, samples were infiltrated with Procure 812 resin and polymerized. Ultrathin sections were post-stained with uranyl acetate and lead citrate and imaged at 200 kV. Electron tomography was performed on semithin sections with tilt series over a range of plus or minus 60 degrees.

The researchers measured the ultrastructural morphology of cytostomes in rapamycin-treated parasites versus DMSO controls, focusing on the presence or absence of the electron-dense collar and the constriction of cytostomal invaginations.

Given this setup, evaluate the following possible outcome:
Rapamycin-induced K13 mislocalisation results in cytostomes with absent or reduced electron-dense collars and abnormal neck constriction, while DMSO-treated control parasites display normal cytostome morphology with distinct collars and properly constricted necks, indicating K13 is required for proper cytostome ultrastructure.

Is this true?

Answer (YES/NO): YES